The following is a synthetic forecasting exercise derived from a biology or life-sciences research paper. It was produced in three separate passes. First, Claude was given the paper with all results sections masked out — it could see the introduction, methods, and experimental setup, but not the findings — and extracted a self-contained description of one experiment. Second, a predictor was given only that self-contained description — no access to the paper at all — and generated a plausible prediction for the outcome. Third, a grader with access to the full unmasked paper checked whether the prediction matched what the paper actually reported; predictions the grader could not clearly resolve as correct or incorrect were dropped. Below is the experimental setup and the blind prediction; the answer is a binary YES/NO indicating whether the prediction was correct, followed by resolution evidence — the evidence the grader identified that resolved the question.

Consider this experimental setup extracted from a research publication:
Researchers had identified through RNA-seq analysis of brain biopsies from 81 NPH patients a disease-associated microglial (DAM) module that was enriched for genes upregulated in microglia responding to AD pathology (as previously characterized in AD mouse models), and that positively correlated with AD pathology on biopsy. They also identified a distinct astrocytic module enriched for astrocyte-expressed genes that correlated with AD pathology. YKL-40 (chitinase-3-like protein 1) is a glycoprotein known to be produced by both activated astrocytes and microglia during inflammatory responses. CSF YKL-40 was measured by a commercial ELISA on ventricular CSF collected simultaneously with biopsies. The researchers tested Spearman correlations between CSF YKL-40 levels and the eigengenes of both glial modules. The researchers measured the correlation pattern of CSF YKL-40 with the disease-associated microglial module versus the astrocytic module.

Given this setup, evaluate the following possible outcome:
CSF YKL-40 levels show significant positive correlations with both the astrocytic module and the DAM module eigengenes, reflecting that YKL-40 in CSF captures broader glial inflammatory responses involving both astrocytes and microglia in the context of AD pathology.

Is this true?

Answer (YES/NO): YES